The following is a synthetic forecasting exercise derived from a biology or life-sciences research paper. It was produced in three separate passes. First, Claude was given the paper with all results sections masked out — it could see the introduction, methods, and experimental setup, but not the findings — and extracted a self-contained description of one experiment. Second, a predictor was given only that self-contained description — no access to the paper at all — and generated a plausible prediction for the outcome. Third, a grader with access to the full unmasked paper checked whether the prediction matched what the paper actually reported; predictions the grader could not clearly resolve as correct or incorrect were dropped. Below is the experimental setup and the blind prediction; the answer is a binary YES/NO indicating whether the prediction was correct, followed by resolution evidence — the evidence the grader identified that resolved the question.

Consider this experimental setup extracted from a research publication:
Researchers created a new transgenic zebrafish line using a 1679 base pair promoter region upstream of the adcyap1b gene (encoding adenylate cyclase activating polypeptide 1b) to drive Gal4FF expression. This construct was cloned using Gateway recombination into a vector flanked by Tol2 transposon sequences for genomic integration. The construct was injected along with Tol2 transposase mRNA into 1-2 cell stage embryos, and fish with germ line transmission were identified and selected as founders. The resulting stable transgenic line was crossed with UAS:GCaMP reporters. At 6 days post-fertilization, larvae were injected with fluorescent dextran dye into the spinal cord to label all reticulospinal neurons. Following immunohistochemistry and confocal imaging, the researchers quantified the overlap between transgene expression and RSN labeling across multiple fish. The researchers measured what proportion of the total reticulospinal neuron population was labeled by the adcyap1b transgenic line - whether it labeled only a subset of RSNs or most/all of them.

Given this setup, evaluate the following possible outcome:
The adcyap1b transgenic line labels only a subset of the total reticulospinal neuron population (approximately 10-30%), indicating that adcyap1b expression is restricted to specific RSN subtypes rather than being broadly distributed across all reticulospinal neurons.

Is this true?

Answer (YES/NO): NO